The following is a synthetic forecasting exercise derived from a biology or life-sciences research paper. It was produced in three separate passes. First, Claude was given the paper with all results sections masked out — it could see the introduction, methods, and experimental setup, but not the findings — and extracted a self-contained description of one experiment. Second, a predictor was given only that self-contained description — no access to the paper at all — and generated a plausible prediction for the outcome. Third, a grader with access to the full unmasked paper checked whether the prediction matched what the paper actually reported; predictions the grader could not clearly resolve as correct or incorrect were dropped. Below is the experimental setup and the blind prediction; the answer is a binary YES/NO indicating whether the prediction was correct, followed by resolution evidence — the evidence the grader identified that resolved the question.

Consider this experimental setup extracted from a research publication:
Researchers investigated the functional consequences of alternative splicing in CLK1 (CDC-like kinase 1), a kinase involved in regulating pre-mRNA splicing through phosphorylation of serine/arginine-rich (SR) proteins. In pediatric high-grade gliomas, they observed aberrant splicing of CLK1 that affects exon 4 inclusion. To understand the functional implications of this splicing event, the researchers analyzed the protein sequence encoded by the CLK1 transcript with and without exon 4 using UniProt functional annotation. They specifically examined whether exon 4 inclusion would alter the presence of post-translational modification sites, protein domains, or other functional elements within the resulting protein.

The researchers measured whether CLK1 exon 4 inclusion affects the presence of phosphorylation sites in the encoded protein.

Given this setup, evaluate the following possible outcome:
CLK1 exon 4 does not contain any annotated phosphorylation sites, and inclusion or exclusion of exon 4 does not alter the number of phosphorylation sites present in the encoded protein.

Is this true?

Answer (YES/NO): NO